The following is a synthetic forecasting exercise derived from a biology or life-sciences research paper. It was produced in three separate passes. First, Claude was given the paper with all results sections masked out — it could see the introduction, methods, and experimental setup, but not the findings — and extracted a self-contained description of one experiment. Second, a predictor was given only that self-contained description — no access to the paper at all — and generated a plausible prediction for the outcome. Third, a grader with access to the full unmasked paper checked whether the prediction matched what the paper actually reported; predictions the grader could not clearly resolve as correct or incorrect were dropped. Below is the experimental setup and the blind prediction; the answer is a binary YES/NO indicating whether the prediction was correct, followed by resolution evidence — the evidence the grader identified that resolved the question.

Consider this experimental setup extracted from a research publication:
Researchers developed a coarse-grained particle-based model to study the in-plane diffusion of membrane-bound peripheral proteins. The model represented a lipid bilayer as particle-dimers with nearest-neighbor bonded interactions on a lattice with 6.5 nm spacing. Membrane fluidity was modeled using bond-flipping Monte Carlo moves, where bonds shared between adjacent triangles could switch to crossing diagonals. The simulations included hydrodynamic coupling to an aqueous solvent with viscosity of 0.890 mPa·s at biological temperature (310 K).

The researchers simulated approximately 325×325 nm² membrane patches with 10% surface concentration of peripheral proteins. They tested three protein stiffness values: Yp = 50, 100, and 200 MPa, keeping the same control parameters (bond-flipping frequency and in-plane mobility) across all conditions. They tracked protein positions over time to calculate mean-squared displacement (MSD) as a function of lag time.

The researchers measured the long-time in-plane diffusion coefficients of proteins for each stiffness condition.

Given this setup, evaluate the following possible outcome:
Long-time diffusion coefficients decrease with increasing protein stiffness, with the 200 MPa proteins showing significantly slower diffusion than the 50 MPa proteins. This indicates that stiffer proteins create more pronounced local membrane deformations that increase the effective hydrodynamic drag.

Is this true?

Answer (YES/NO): NO